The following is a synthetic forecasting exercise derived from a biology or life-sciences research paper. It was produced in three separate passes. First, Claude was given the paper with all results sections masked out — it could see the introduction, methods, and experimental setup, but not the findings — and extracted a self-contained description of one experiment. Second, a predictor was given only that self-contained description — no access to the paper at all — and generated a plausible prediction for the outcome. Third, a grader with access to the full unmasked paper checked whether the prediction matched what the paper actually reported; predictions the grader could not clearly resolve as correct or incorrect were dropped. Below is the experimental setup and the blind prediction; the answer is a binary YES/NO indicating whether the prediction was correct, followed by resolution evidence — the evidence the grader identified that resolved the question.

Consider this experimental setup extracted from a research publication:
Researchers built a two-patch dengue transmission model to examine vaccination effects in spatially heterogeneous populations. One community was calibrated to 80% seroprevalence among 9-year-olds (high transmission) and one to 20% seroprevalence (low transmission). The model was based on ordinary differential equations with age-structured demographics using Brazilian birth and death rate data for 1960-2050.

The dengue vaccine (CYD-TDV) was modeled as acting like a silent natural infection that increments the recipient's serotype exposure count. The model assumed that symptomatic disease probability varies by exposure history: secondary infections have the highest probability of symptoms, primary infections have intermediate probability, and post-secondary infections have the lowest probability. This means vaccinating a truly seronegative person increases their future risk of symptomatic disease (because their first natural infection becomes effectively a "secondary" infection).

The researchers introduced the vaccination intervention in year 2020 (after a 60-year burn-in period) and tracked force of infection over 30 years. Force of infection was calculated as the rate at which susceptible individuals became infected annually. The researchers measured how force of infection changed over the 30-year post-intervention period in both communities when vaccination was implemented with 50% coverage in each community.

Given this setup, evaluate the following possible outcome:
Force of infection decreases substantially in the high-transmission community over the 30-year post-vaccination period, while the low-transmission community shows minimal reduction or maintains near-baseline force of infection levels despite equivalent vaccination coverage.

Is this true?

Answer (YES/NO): NO